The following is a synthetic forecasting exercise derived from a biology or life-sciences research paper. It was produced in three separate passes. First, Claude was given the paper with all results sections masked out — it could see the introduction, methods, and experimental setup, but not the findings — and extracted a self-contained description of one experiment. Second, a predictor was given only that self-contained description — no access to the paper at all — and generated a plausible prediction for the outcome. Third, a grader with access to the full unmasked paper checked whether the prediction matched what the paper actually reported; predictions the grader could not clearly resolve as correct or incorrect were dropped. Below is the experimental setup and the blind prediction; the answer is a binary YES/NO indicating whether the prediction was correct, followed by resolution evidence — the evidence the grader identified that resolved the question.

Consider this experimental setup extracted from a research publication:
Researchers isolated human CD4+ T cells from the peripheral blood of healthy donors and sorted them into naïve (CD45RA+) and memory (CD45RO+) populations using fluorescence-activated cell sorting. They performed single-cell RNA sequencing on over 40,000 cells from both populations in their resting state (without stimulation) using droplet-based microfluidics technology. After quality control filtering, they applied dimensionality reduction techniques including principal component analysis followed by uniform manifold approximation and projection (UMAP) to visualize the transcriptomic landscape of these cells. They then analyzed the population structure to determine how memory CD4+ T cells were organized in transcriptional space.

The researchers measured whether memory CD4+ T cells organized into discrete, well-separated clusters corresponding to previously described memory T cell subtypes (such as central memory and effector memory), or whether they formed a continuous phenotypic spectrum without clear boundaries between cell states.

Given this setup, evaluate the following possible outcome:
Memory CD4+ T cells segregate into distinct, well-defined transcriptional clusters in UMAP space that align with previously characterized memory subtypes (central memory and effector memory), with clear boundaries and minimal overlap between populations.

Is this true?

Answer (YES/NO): NO